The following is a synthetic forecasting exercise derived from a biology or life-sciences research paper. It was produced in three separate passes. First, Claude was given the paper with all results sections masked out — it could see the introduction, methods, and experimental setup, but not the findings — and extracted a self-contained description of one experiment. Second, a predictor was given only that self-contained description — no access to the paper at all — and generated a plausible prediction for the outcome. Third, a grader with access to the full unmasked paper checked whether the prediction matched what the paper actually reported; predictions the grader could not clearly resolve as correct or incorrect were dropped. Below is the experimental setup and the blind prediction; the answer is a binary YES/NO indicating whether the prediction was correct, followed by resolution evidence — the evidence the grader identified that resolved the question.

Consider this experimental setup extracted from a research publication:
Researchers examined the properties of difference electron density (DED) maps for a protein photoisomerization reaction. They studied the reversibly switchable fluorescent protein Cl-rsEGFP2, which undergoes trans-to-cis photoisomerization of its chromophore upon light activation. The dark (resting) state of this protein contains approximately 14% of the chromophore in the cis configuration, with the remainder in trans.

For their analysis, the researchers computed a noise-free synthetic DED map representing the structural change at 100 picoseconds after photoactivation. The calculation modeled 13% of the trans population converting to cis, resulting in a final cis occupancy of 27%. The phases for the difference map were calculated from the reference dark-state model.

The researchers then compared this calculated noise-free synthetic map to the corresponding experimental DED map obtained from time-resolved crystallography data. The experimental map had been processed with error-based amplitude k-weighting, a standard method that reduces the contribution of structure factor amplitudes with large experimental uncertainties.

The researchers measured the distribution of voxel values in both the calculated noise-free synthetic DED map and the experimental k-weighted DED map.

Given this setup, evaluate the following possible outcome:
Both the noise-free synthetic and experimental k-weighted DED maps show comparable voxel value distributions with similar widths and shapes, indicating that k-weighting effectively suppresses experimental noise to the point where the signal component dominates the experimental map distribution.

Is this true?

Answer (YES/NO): NO